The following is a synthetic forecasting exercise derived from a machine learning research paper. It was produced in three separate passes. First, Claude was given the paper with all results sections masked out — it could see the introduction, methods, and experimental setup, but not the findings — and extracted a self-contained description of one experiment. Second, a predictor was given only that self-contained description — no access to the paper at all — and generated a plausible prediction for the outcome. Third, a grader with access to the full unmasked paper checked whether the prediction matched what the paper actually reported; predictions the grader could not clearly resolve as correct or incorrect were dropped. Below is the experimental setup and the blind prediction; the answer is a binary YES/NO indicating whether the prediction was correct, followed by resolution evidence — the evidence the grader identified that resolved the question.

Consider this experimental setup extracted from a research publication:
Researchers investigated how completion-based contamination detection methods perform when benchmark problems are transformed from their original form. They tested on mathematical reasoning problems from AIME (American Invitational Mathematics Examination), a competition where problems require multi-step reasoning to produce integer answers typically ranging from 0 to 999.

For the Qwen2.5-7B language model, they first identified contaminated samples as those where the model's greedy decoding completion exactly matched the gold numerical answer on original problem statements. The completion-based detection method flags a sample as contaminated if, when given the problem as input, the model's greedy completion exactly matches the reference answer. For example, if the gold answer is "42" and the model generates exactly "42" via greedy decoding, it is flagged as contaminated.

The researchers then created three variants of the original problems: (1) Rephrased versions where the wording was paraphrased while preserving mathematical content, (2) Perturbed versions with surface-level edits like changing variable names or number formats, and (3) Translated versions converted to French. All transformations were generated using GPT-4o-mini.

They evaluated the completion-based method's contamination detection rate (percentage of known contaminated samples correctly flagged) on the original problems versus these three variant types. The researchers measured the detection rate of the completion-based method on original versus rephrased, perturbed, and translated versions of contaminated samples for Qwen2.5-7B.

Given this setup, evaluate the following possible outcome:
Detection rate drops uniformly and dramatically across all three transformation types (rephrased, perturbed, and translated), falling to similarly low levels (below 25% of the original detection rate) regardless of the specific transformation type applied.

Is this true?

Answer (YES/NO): YES